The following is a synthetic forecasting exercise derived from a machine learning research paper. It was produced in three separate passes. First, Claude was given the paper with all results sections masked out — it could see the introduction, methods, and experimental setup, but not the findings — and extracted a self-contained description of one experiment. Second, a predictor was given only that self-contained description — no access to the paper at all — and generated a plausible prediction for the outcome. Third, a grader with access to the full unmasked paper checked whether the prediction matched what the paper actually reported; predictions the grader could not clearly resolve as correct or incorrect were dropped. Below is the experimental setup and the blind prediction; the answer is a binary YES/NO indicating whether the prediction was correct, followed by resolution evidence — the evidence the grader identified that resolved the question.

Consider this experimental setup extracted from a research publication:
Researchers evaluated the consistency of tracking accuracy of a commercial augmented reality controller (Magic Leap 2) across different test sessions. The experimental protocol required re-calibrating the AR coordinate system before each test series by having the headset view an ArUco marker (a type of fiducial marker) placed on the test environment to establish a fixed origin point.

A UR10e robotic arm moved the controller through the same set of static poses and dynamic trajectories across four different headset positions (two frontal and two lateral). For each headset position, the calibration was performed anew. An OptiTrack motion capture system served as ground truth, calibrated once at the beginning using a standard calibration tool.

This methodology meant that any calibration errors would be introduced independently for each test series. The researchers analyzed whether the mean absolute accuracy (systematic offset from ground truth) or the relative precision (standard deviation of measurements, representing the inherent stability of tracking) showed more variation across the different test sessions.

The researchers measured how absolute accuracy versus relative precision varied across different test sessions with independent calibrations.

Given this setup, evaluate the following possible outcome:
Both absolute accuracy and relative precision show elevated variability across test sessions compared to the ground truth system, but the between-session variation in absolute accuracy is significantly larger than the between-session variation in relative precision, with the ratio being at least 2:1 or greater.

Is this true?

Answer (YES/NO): YES